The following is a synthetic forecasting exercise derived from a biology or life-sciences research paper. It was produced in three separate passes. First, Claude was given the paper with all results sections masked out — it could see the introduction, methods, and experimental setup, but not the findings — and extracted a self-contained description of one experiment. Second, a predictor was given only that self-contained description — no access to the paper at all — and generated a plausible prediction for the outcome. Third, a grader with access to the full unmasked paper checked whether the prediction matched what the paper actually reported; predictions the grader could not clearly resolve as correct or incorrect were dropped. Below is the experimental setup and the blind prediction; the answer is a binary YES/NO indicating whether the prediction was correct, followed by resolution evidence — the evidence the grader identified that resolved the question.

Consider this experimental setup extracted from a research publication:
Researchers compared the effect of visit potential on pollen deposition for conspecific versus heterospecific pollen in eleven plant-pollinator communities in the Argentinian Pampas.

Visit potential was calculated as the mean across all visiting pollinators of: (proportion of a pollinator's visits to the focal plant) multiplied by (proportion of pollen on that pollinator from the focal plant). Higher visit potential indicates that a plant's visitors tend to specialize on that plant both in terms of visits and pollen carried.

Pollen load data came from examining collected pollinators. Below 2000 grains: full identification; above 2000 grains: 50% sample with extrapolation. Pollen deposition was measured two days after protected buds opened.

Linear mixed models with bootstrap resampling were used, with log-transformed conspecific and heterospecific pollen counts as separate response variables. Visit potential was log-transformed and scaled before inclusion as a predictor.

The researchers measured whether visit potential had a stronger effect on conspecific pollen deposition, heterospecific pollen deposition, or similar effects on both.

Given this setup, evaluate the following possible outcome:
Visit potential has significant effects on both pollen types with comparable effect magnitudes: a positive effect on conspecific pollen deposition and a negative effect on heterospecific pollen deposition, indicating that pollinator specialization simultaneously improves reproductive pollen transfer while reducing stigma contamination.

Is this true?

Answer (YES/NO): NO